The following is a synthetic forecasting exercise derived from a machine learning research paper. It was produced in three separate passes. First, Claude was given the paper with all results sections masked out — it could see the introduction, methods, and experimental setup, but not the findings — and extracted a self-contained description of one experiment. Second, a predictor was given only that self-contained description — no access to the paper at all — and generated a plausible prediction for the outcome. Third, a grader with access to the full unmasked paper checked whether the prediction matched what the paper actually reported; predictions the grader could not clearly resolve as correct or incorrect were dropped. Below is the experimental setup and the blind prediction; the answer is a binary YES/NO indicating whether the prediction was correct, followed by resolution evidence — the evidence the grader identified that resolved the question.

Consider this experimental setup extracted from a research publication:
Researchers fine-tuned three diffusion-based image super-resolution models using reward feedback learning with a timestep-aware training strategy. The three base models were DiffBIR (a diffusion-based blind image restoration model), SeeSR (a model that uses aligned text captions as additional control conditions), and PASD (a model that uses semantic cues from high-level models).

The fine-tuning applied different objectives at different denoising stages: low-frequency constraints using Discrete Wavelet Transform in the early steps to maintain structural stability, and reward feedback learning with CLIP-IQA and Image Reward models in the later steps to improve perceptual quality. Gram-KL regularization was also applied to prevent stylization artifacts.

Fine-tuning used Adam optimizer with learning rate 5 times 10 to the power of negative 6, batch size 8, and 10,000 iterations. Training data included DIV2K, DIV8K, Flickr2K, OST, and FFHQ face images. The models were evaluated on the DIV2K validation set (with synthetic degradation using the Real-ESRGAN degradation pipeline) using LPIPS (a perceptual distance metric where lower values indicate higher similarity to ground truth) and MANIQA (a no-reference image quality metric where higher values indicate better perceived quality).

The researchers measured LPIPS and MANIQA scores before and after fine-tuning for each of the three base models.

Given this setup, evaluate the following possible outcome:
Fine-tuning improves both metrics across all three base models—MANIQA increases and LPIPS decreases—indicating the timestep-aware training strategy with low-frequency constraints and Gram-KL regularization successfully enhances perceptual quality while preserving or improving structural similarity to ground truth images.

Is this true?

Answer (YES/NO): NO